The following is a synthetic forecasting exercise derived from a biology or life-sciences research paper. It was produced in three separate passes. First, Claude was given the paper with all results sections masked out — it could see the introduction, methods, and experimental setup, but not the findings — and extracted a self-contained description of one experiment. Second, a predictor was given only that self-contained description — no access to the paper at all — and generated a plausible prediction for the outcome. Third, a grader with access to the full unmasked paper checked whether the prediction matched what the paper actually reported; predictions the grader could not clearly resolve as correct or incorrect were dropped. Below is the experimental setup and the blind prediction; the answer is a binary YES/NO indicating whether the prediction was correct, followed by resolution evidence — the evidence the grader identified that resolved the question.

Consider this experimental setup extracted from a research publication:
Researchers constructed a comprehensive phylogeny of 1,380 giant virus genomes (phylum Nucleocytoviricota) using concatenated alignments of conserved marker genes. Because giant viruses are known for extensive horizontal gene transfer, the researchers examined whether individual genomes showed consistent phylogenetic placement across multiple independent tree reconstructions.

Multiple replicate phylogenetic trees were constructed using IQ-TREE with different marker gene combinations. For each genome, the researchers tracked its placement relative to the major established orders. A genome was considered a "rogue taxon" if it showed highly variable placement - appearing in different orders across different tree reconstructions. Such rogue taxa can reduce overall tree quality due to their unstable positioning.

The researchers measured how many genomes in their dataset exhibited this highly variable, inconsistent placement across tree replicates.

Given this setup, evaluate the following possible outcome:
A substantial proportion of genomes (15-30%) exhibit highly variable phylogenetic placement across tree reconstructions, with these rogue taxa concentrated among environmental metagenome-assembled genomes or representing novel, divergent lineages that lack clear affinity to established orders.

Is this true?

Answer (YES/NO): NO